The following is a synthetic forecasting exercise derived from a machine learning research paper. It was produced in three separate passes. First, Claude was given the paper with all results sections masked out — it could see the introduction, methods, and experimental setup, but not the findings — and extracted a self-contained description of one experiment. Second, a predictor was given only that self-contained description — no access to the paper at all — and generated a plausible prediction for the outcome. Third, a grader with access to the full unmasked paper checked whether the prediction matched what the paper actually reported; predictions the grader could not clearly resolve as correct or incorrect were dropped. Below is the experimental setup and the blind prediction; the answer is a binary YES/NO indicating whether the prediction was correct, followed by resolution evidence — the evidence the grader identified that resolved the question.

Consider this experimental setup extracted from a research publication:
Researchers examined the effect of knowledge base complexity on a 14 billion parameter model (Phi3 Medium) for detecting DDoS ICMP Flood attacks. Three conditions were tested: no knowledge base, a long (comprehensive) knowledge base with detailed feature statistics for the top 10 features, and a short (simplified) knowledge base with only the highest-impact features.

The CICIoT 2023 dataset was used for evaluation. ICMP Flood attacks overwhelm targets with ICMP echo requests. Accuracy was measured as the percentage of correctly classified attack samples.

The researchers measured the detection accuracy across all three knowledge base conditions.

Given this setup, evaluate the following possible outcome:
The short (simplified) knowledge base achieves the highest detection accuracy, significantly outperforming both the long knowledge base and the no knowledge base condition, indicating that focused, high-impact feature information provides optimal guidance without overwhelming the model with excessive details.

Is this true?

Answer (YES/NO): NO